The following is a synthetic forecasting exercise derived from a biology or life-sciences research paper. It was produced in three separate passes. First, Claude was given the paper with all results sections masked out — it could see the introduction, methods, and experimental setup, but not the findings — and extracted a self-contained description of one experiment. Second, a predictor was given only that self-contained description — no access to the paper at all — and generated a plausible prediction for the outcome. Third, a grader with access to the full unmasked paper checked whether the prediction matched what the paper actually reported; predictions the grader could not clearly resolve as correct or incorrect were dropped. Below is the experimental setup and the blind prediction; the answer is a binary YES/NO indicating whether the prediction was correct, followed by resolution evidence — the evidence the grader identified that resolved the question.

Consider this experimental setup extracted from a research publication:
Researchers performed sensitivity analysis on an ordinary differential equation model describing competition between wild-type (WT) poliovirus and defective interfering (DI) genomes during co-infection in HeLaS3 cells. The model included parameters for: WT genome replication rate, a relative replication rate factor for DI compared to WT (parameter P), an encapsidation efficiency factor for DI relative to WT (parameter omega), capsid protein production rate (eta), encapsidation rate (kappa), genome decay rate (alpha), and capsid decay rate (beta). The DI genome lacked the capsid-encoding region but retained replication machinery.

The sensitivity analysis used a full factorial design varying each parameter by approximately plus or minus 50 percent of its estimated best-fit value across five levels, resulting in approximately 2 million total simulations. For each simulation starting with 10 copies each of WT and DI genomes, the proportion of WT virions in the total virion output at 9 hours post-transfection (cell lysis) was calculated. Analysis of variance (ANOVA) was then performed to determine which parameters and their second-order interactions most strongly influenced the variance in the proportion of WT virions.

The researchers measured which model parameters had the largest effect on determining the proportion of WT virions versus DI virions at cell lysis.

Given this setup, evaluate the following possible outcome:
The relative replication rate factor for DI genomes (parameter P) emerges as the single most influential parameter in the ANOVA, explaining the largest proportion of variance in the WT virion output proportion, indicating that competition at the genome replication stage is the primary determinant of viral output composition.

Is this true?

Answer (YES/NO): YES